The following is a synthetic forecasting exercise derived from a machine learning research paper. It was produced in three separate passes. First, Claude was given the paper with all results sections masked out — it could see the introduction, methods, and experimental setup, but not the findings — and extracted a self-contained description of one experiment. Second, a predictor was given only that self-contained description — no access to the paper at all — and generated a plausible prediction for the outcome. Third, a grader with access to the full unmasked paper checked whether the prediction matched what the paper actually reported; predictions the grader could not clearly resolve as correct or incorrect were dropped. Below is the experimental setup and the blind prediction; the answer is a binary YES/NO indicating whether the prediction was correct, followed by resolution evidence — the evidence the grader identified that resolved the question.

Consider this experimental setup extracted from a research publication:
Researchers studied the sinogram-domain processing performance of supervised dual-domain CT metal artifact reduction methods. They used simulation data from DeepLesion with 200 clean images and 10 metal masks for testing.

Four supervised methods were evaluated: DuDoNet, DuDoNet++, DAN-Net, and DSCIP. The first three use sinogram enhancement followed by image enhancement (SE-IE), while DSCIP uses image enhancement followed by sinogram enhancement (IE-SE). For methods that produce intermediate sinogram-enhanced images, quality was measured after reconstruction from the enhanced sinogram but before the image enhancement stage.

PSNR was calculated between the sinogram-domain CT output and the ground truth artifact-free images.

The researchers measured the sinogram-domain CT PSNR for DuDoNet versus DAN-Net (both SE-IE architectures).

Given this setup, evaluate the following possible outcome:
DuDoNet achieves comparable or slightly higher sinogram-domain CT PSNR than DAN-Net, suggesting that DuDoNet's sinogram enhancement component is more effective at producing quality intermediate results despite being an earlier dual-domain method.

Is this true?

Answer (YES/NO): NO